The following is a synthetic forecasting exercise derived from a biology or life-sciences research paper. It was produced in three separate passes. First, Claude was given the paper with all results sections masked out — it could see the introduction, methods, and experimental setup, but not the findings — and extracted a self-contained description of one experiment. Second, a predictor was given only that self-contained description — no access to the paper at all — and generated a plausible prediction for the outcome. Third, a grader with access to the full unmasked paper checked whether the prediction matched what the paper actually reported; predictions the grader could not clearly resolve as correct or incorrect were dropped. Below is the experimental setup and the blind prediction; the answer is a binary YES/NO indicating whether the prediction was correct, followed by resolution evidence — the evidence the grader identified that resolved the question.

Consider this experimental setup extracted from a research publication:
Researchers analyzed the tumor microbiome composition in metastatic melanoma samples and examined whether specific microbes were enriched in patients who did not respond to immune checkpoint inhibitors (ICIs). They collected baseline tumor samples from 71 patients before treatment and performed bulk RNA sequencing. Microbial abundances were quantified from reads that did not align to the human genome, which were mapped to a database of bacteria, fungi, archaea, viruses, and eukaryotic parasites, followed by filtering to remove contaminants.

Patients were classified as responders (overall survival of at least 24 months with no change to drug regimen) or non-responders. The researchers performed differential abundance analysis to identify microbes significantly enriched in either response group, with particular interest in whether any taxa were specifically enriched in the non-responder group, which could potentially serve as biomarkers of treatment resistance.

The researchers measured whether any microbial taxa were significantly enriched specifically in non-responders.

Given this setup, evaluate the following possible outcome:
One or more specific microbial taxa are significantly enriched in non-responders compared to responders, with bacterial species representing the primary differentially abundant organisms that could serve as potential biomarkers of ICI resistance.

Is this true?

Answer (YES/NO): NO